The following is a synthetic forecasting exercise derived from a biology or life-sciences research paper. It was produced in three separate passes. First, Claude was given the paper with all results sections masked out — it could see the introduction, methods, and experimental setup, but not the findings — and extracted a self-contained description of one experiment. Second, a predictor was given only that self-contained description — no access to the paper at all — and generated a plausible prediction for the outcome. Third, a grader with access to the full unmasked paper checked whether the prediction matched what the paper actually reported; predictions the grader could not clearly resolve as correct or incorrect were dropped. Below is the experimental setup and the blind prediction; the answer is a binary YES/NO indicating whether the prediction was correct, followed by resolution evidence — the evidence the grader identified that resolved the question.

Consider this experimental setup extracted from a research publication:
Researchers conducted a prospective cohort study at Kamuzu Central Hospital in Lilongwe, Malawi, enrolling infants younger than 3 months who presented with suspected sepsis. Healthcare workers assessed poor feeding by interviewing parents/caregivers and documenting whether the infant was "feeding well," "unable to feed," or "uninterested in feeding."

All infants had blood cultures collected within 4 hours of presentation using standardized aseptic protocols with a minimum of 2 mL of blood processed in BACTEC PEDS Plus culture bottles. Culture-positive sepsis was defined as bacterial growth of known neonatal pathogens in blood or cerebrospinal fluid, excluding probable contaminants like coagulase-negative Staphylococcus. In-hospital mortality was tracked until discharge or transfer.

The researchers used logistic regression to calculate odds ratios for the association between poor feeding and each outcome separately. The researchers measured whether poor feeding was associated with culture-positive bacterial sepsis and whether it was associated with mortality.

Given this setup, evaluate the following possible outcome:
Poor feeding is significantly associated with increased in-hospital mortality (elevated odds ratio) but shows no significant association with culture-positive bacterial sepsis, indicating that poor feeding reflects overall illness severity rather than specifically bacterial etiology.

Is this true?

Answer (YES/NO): NO